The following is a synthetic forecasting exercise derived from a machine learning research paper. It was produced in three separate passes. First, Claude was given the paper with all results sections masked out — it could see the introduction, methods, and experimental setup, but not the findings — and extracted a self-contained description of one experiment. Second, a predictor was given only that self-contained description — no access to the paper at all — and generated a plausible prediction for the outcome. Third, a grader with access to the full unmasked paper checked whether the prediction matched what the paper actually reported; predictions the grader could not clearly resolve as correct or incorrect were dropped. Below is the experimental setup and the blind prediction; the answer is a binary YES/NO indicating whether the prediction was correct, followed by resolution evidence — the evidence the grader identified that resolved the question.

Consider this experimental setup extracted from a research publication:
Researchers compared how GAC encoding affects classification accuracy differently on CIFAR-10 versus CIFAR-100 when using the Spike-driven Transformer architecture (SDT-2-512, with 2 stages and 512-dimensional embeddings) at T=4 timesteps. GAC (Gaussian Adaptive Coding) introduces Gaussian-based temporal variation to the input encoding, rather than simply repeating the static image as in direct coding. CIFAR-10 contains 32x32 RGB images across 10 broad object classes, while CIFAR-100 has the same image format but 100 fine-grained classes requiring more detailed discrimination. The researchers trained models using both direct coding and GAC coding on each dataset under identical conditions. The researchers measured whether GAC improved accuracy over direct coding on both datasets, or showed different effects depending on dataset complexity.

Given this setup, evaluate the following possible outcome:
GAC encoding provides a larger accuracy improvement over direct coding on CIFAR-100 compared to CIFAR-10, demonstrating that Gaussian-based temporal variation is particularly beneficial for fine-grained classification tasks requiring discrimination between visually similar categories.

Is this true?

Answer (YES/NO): YES